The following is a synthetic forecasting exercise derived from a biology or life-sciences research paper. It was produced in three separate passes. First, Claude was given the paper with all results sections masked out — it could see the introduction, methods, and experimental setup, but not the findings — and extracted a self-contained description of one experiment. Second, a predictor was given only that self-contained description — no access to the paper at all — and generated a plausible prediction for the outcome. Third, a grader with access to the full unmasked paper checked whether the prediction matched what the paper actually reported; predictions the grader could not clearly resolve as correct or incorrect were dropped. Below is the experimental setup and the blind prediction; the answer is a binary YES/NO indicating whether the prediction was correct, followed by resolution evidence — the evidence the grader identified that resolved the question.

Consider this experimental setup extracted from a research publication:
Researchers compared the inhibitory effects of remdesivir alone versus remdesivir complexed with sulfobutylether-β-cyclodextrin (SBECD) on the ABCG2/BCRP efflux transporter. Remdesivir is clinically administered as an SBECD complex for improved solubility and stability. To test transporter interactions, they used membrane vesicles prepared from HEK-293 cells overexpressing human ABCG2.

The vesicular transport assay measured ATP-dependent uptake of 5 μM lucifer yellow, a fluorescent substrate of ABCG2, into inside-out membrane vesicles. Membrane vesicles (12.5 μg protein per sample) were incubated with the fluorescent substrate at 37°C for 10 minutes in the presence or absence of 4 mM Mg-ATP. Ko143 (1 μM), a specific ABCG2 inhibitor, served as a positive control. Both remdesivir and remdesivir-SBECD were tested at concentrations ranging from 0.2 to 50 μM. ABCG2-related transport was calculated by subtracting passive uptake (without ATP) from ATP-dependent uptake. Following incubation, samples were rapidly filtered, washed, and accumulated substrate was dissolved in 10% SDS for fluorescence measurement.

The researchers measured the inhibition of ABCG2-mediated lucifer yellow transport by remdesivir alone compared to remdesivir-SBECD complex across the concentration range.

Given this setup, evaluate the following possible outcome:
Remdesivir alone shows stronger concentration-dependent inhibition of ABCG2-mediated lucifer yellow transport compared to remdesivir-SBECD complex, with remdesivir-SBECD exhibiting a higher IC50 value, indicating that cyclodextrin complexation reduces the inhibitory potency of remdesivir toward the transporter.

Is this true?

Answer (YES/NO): NO